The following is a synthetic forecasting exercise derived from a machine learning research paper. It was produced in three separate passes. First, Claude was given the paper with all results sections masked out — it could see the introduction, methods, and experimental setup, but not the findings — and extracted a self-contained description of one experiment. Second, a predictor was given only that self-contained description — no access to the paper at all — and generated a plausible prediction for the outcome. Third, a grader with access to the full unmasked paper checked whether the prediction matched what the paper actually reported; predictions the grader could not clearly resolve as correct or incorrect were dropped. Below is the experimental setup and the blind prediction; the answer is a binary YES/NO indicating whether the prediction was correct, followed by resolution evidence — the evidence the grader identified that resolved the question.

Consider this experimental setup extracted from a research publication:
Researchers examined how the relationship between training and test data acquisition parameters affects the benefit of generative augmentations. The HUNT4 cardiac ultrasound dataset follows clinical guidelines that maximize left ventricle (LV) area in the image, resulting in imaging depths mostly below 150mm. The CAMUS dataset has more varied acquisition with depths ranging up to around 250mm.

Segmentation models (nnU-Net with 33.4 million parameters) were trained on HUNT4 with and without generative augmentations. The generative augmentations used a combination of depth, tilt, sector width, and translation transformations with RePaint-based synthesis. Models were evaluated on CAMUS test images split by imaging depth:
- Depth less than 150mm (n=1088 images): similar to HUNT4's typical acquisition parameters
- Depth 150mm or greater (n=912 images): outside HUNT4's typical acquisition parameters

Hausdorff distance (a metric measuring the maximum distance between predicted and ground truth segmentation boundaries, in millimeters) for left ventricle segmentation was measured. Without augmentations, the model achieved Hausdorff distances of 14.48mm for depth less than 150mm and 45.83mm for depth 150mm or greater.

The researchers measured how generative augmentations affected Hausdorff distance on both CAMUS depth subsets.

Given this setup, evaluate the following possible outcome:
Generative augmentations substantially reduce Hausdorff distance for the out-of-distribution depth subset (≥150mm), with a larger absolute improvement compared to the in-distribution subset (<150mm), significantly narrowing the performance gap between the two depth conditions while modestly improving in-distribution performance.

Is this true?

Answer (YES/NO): NO